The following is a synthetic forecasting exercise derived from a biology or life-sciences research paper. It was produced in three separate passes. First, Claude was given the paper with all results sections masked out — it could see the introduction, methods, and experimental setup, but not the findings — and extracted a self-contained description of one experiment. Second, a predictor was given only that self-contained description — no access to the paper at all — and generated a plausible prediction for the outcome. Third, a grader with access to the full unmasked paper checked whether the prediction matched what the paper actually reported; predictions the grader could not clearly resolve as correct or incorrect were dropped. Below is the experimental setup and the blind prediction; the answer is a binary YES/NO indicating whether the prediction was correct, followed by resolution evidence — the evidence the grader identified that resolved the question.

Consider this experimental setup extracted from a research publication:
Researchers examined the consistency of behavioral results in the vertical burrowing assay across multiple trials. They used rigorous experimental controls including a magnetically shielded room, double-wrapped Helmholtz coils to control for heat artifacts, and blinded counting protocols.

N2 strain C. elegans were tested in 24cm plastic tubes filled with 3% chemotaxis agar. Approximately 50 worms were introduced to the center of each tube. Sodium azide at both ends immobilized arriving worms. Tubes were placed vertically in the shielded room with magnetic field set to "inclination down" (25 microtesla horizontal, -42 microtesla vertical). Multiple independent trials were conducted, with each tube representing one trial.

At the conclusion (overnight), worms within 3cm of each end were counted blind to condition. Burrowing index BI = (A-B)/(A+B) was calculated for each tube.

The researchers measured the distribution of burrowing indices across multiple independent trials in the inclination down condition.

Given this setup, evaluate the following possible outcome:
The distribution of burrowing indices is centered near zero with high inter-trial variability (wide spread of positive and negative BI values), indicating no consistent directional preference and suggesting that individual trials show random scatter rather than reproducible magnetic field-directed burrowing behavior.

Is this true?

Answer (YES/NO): YES